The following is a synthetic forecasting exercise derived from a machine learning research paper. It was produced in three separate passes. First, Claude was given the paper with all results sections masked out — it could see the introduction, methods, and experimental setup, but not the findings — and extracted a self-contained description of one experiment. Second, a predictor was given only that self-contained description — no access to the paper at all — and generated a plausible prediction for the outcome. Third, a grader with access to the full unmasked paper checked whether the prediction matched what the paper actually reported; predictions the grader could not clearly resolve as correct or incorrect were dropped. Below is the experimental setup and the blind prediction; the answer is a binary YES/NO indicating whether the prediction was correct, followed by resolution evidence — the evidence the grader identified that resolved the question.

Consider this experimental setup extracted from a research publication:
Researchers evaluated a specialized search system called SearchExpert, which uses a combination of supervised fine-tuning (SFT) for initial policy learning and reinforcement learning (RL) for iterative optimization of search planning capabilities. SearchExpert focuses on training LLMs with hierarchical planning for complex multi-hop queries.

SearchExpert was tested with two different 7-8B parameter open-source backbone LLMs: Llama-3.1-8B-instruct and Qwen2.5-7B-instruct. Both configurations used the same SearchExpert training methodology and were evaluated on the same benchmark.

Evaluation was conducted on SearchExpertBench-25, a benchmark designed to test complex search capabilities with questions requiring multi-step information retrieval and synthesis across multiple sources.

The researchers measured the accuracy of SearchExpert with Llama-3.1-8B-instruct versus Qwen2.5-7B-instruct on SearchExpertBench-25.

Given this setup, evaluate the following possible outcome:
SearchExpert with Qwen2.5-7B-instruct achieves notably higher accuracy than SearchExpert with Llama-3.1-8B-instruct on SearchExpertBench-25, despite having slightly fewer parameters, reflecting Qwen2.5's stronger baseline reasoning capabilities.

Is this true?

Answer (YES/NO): NO